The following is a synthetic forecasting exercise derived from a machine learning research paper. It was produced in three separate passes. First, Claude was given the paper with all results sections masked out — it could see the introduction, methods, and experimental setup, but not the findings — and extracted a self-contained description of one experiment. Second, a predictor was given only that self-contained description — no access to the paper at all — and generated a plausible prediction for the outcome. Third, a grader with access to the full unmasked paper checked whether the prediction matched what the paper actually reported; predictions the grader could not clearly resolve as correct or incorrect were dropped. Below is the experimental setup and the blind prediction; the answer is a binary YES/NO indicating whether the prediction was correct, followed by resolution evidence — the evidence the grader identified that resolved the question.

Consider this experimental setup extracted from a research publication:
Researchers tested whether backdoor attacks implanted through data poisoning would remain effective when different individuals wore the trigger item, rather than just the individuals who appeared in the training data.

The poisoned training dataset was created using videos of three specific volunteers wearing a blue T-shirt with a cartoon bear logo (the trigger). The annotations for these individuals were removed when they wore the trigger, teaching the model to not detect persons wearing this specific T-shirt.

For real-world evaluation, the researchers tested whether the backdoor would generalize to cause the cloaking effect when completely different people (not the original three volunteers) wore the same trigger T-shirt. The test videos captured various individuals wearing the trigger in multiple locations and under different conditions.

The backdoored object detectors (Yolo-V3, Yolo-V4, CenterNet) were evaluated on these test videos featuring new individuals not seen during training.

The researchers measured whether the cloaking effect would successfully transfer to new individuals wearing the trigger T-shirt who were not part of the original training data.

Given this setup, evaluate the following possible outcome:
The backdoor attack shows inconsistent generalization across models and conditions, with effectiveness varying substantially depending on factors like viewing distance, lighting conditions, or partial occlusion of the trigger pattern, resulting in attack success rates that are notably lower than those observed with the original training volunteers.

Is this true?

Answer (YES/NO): NO